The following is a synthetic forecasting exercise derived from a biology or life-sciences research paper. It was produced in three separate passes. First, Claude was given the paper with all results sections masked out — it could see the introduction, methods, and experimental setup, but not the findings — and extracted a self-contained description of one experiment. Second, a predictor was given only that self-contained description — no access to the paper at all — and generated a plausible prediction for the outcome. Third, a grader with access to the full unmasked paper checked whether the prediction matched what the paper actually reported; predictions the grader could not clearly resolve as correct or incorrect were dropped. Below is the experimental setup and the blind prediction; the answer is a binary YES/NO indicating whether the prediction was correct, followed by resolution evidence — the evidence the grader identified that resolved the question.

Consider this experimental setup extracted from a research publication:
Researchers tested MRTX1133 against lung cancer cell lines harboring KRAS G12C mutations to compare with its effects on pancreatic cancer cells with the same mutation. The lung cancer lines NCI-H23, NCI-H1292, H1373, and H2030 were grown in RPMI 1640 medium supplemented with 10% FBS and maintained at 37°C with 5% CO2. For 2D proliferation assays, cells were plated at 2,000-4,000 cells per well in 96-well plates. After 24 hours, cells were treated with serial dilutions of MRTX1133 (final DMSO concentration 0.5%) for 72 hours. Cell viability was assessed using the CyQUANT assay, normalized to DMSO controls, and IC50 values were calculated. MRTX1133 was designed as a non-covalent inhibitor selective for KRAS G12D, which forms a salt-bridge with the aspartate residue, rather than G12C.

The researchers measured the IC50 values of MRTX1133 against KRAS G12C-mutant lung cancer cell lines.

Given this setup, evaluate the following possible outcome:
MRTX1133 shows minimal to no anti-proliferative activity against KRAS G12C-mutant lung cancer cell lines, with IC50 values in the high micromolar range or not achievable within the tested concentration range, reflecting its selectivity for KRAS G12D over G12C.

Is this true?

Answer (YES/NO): NO